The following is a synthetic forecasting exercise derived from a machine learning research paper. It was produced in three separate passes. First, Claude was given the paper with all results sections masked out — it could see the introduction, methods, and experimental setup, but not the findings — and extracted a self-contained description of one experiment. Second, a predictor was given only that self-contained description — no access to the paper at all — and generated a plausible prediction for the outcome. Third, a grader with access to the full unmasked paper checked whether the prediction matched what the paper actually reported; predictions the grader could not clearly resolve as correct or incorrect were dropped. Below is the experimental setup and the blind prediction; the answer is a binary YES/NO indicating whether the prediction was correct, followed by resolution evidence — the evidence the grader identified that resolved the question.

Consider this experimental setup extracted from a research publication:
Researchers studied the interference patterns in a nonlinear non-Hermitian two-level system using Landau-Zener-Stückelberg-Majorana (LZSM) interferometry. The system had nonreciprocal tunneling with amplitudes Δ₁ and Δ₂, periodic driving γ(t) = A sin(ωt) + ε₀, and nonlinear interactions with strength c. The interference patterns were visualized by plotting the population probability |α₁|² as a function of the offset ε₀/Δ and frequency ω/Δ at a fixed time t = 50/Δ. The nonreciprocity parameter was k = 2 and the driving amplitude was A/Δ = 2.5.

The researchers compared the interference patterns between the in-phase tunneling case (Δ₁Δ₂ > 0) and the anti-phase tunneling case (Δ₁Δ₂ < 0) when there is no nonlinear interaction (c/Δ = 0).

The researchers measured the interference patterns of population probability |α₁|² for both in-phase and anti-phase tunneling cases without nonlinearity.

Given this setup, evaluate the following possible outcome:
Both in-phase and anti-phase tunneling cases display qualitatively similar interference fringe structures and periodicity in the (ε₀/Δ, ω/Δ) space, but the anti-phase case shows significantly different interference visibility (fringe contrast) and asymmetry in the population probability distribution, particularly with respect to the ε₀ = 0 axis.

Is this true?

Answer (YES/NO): NO